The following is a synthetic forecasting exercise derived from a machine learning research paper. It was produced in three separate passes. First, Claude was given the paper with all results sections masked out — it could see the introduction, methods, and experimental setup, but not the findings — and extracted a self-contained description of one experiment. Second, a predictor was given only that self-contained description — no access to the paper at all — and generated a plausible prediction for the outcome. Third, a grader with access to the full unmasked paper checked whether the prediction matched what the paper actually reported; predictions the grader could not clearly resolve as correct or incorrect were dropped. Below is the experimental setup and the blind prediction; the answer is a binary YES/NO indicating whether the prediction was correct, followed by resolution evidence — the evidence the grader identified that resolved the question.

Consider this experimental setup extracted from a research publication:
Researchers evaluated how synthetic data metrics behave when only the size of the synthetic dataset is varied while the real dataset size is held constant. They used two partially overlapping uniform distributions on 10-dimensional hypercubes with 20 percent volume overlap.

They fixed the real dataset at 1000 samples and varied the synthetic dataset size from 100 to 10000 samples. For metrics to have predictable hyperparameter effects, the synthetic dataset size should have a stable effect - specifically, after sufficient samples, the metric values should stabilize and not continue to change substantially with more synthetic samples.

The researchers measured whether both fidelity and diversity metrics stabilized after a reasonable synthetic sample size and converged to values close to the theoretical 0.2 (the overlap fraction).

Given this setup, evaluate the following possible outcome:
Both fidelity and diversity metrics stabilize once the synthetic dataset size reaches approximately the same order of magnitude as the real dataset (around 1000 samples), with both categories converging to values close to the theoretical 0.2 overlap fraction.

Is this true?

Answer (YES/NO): NO